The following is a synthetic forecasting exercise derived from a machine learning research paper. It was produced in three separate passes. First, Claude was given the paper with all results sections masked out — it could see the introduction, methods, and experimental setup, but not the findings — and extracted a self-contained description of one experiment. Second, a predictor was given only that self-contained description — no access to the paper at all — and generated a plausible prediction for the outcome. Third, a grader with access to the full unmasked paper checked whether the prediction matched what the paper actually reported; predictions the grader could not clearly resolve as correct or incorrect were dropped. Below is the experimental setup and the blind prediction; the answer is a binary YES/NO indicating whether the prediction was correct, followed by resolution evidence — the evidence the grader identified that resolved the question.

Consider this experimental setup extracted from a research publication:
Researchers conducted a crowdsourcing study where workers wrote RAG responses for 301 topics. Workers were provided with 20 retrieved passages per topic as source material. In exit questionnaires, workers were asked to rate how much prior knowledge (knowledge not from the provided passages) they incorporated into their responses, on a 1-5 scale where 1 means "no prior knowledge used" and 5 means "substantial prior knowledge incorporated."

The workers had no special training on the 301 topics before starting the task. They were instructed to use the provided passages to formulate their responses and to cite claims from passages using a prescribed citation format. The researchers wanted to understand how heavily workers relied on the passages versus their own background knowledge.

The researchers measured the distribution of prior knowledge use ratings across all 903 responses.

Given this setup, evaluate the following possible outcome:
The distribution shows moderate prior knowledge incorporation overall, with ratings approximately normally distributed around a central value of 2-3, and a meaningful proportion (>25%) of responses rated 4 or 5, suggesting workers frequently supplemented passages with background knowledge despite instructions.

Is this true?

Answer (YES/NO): NO